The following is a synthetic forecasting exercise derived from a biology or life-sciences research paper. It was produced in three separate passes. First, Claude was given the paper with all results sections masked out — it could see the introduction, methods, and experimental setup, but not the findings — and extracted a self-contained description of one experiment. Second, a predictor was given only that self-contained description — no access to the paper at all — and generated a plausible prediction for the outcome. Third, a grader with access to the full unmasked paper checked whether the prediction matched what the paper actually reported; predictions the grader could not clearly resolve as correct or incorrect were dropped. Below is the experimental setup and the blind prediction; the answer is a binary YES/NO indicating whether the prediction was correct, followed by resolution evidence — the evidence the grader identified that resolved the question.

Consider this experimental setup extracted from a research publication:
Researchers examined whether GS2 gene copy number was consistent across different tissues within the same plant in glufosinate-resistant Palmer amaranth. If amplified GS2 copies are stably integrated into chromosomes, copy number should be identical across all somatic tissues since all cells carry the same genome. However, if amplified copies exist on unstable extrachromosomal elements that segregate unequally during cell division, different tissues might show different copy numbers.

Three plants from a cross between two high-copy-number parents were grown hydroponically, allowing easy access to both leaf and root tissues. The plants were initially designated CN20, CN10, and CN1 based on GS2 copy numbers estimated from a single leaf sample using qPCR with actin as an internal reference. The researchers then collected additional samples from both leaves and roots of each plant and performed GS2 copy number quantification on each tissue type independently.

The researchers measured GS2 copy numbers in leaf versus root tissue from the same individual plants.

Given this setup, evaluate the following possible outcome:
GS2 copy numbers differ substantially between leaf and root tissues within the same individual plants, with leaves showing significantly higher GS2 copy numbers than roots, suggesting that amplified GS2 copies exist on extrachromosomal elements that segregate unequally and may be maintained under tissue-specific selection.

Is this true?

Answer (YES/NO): NO